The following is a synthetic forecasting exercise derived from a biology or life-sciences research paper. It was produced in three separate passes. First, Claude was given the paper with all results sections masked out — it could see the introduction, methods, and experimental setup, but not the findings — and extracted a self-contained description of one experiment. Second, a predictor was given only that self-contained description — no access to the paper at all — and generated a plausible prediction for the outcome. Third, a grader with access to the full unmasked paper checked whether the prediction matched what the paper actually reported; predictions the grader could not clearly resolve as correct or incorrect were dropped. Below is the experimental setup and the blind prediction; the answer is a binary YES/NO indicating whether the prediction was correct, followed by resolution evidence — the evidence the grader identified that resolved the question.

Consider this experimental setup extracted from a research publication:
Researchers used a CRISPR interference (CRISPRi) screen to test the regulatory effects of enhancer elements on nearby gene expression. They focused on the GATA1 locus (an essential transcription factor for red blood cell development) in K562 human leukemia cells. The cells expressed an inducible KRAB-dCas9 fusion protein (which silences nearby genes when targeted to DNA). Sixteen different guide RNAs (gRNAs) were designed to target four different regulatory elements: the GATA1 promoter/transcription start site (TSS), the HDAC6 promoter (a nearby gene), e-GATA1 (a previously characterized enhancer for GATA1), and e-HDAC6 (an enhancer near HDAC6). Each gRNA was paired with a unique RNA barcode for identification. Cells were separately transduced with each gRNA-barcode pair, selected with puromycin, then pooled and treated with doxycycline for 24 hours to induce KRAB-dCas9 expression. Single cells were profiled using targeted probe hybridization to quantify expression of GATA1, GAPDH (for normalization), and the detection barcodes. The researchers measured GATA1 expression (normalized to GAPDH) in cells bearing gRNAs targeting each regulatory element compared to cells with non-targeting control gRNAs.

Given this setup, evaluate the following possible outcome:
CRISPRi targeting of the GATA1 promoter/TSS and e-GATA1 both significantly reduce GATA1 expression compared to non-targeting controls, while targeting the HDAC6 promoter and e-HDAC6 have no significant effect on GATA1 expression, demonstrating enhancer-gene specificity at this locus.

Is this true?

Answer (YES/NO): NO